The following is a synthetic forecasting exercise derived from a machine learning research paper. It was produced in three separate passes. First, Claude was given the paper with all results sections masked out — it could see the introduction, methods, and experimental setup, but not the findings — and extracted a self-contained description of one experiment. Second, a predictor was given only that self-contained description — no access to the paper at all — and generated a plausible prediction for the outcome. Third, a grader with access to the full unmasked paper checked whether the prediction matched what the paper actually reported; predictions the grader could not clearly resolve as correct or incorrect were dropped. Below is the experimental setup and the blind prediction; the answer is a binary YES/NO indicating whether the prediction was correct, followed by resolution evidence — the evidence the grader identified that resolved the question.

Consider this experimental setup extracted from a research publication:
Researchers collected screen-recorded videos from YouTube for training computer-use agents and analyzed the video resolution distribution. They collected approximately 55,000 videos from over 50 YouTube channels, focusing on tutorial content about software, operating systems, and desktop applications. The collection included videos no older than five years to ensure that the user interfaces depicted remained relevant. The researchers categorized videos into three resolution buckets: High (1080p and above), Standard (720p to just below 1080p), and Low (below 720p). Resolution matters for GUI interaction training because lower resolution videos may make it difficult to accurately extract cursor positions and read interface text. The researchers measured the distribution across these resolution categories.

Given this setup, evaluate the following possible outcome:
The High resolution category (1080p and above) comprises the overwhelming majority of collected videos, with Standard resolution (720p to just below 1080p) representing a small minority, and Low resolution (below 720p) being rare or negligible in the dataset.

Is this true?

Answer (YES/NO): NO